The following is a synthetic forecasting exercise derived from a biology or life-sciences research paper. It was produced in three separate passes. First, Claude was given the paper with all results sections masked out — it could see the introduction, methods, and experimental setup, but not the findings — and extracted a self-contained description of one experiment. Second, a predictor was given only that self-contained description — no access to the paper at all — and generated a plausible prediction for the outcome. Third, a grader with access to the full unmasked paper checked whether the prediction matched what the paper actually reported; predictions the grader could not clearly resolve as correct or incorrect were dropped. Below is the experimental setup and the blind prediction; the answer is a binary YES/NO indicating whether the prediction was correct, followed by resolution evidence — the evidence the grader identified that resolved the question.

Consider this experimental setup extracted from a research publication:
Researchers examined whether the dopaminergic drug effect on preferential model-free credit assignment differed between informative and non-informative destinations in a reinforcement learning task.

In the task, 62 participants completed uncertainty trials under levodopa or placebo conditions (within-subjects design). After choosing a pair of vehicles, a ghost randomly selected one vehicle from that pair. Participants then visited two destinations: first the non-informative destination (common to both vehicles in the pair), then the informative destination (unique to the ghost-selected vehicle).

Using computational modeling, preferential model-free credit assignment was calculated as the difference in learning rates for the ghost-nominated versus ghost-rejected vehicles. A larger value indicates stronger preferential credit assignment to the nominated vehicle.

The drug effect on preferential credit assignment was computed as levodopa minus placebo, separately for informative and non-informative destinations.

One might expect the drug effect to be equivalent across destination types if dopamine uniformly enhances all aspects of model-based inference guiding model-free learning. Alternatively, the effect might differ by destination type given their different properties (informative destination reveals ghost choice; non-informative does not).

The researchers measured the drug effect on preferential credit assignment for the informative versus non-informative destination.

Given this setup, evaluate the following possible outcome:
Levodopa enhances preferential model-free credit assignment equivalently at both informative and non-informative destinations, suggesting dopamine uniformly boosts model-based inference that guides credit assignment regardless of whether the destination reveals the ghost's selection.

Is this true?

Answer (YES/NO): YES